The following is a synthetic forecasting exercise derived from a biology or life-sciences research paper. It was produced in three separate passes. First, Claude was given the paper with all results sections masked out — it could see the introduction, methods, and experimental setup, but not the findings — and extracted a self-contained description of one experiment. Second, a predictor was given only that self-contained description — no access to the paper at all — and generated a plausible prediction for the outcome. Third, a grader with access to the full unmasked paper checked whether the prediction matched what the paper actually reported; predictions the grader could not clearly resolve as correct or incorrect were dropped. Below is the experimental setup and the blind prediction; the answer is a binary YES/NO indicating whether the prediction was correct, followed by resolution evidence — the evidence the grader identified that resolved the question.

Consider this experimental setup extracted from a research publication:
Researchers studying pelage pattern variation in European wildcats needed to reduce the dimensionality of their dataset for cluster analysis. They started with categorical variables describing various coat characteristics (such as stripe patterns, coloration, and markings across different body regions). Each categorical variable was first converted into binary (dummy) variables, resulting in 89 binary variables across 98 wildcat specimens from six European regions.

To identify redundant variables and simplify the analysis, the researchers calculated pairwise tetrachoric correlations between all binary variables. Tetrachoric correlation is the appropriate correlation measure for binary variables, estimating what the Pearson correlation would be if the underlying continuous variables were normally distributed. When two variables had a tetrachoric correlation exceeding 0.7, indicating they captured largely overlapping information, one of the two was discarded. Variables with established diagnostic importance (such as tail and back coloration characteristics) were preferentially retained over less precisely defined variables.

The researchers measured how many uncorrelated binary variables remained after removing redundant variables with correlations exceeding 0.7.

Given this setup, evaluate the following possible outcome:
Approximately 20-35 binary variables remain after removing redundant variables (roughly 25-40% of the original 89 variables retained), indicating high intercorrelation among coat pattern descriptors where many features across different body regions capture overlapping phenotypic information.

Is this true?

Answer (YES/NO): YES